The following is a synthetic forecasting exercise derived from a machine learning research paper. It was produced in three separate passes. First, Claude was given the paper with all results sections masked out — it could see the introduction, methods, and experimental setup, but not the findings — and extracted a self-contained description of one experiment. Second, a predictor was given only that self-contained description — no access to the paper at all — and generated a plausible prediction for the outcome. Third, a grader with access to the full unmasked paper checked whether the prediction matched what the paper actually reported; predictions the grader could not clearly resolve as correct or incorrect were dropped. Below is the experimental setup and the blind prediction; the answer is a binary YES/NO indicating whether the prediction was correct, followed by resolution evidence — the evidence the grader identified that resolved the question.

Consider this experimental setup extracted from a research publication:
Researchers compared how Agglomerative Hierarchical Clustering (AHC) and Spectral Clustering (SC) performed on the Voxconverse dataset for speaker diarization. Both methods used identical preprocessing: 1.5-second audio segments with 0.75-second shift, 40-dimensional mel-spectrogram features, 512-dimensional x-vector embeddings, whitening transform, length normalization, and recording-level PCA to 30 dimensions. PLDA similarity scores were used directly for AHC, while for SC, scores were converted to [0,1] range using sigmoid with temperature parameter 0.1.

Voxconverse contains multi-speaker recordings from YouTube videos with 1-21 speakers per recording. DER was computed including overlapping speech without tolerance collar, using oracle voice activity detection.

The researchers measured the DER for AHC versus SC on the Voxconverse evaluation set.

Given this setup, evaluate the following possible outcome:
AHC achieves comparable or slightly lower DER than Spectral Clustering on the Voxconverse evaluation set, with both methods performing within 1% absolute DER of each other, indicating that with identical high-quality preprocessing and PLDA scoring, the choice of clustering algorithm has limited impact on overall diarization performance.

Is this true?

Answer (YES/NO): YES